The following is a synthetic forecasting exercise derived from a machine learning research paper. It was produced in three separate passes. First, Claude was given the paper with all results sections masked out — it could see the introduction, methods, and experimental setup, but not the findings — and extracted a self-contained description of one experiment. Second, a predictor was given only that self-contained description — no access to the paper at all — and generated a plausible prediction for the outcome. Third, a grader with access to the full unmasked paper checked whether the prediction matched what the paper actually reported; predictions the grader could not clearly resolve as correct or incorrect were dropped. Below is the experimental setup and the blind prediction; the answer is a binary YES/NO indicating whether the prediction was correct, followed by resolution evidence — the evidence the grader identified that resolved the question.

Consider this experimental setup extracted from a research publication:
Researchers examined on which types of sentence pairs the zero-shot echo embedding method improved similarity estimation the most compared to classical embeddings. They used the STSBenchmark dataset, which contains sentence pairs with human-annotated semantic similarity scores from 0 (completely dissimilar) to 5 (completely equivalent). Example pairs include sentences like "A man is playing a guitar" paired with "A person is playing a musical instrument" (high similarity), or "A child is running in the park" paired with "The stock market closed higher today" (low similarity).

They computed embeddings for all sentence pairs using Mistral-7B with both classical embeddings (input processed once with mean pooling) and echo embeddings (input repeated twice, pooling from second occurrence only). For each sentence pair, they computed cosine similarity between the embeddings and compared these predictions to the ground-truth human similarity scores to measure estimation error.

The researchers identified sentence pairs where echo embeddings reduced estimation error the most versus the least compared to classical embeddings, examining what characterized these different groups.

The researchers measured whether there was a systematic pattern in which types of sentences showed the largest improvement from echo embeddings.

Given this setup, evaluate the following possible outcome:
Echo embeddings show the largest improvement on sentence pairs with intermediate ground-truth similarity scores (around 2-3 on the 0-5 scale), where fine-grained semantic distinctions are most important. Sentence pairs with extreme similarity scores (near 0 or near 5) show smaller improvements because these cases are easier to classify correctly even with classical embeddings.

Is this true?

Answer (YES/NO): NO